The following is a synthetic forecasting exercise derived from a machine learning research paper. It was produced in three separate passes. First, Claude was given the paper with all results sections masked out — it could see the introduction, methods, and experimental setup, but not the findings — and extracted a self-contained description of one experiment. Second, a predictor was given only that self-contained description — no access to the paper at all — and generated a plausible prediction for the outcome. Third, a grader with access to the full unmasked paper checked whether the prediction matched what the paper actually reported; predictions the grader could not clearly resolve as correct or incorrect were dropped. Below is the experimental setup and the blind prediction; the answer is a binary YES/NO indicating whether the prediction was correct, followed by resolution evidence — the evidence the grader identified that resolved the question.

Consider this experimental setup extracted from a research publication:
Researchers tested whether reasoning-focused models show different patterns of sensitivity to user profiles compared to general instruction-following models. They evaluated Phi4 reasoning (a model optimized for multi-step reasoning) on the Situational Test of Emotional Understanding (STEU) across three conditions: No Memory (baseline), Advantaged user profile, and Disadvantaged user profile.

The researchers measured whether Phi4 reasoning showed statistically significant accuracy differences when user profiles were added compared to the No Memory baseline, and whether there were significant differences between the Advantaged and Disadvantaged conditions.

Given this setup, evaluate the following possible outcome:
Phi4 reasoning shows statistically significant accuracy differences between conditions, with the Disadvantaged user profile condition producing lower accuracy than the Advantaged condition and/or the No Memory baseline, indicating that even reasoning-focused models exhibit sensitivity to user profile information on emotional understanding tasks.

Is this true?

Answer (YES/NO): NO